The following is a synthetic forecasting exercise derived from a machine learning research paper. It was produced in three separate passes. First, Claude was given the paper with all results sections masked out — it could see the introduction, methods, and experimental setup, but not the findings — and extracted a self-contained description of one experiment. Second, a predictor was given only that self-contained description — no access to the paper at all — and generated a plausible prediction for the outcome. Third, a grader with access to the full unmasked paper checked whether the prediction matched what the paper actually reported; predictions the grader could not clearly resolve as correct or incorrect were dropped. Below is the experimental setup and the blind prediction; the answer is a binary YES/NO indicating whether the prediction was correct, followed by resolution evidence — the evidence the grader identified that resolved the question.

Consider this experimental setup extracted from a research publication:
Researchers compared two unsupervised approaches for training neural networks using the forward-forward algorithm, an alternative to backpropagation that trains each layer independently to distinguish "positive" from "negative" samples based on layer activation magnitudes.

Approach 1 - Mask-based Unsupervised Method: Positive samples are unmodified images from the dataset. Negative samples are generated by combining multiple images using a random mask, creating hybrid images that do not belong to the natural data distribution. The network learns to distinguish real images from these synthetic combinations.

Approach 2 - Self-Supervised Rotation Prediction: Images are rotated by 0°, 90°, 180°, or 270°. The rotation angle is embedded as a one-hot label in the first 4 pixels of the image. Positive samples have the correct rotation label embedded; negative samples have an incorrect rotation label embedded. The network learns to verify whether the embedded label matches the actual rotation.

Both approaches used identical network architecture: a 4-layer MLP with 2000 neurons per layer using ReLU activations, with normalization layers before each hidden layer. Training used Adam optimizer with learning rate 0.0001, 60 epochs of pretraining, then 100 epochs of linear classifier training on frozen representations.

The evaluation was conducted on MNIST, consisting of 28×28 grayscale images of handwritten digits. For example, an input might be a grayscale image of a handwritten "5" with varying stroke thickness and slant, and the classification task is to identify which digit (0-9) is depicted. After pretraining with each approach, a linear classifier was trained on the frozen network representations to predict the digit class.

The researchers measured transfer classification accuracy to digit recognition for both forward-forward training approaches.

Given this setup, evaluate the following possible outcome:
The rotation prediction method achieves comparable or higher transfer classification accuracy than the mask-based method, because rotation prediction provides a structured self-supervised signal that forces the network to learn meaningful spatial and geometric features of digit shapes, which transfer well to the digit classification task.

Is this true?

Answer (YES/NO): NO